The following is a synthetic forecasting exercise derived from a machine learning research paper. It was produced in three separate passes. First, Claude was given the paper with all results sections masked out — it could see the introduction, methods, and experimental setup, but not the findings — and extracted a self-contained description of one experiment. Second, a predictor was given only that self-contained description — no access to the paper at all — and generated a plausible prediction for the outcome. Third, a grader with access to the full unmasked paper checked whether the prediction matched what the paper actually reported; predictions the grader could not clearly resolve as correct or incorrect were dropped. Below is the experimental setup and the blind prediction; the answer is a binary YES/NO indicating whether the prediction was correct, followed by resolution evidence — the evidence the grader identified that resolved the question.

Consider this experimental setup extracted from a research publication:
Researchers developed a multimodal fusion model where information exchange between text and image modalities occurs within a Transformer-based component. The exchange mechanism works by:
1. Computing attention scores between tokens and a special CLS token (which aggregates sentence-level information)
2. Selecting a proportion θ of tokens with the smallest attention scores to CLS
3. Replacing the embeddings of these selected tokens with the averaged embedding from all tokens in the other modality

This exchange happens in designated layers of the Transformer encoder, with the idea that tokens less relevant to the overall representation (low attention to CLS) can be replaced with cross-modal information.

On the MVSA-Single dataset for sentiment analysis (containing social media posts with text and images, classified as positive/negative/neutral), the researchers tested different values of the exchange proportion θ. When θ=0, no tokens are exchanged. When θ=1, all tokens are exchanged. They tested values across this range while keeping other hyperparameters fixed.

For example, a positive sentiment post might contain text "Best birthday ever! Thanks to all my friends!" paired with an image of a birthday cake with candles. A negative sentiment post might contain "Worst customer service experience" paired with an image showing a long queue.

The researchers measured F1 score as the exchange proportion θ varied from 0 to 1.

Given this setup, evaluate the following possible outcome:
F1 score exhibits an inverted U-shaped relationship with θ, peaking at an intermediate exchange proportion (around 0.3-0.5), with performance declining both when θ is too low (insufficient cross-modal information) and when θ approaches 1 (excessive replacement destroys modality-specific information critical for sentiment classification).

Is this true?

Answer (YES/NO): NO